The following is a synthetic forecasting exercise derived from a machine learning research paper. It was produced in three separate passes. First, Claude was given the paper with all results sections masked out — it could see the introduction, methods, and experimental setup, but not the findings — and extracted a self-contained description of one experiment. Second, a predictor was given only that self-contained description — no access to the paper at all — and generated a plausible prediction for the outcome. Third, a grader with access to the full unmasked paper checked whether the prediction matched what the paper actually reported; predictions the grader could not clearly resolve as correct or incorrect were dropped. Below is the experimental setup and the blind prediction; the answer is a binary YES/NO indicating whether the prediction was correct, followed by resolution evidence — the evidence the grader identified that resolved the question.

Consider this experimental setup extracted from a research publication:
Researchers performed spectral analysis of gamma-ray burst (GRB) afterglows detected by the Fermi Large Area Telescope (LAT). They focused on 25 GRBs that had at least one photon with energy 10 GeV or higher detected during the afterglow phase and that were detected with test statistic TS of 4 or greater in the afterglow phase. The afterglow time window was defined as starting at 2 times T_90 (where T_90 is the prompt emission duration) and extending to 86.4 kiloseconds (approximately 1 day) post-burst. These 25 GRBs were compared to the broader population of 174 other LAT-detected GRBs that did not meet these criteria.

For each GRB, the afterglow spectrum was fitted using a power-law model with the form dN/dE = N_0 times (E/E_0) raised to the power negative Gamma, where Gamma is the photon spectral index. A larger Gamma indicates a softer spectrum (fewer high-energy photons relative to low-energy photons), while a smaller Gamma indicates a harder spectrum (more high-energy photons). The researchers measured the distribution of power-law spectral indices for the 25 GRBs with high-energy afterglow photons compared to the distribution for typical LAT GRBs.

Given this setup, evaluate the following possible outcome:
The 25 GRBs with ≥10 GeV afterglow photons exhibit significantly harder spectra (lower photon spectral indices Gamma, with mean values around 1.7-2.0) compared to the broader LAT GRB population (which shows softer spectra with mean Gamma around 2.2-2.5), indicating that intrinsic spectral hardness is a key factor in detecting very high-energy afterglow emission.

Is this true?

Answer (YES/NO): NO